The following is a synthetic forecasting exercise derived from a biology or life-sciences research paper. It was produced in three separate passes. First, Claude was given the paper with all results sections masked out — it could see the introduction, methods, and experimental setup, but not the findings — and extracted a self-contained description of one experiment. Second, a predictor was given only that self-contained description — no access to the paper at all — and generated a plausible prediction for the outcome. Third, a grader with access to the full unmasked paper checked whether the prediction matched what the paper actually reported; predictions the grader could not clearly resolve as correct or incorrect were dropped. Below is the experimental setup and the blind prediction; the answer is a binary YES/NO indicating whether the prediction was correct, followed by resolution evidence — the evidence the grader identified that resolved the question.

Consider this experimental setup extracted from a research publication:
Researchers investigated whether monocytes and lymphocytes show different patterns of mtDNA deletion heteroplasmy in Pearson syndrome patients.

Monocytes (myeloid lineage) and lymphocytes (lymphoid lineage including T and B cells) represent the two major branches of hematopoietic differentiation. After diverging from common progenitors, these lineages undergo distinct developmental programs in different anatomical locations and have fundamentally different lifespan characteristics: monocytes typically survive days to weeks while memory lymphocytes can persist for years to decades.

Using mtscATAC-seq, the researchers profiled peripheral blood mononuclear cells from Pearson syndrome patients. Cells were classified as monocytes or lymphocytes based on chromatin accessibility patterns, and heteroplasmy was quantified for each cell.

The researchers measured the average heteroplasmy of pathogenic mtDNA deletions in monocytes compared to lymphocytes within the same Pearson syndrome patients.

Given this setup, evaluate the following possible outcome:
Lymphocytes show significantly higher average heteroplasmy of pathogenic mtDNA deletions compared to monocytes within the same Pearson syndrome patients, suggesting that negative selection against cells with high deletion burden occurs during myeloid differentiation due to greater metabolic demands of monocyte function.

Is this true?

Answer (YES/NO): NO